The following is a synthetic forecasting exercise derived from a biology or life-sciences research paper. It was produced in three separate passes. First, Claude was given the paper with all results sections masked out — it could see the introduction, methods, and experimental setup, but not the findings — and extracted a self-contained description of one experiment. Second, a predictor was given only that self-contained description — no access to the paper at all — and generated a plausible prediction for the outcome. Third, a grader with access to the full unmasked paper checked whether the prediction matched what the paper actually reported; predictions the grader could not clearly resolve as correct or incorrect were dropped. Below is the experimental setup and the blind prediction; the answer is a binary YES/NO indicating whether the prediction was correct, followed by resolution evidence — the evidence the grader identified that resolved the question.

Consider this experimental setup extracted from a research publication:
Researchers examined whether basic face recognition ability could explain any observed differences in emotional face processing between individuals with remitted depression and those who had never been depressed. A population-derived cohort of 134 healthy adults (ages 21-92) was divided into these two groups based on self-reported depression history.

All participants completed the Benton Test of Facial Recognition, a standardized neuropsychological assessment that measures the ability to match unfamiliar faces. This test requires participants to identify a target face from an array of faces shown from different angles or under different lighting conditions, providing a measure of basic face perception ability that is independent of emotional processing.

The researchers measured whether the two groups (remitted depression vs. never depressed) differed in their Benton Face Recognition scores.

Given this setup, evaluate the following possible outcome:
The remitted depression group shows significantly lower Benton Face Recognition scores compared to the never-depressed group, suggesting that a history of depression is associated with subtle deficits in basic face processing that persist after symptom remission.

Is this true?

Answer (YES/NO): NO